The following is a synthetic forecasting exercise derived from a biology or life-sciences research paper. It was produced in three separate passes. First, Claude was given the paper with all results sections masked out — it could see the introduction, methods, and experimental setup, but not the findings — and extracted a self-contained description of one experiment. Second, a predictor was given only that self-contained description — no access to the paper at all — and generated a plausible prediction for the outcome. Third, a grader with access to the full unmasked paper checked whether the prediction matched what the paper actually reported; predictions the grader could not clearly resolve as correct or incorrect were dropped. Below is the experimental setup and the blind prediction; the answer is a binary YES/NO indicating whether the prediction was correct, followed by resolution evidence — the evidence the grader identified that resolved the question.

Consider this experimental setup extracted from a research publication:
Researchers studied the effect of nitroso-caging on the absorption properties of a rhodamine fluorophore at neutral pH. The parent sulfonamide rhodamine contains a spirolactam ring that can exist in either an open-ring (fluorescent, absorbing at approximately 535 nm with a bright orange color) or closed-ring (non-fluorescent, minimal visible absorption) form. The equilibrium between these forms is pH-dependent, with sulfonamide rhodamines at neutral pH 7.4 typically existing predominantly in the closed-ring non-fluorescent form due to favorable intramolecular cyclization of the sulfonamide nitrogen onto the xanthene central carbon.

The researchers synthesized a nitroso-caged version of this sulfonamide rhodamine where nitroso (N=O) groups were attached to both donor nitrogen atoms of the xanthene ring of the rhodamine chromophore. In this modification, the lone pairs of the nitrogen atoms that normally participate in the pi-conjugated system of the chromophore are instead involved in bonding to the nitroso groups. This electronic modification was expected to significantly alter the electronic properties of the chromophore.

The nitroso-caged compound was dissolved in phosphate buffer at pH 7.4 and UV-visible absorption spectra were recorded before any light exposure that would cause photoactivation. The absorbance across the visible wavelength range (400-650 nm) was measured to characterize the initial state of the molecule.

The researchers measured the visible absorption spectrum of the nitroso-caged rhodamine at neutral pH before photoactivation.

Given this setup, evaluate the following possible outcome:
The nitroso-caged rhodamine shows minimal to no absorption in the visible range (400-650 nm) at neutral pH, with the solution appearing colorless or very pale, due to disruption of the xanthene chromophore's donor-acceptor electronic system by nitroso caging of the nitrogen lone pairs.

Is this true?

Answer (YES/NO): YES